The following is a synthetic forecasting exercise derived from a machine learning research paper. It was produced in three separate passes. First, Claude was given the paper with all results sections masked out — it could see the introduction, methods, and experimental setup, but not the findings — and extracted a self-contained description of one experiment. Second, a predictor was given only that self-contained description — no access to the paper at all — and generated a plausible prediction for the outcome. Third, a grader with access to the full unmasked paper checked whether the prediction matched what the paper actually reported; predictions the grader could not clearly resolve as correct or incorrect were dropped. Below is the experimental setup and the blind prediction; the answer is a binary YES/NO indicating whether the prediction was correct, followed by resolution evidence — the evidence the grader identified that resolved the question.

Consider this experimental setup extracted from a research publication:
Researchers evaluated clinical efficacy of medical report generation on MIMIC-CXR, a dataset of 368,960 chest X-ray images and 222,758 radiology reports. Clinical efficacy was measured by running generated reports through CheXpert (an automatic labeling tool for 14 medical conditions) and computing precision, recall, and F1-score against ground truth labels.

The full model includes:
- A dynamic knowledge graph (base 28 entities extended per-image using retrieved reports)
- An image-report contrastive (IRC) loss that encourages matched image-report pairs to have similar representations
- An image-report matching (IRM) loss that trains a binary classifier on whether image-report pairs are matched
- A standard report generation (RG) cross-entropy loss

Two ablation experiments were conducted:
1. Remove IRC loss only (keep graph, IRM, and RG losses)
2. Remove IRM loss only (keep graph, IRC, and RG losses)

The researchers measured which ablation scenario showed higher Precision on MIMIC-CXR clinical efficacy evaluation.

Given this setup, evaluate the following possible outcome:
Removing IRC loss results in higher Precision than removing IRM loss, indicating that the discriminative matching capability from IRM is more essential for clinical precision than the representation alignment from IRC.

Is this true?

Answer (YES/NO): NO